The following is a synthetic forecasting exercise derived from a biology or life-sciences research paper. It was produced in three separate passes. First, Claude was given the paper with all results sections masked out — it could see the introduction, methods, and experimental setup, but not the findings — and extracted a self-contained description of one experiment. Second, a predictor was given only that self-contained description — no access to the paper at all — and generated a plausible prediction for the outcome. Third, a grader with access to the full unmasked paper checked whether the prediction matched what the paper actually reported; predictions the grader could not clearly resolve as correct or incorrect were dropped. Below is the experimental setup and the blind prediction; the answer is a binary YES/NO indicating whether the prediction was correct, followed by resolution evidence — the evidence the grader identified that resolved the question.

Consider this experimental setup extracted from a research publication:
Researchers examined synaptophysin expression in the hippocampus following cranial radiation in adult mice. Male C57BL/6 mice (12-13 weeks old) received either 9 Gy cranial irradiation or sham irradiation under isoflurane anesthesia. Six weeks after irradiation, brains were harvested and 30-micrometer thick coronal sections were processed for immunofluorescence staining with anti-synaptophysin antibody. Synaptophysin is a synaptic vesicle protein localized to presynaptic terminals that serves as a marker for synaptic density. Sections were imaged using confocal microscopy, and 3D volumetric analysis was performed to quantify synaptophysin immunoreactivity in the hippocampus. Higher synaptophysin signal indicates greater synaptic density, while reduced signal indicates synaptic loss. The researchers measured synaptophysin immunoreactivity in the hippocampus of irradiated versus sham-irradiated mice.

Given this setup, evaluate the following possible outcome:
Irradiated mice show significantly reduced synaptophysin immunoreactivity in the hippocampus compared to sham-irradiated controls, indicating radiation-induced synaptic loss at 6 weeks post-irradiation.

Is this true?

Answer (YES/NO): YES